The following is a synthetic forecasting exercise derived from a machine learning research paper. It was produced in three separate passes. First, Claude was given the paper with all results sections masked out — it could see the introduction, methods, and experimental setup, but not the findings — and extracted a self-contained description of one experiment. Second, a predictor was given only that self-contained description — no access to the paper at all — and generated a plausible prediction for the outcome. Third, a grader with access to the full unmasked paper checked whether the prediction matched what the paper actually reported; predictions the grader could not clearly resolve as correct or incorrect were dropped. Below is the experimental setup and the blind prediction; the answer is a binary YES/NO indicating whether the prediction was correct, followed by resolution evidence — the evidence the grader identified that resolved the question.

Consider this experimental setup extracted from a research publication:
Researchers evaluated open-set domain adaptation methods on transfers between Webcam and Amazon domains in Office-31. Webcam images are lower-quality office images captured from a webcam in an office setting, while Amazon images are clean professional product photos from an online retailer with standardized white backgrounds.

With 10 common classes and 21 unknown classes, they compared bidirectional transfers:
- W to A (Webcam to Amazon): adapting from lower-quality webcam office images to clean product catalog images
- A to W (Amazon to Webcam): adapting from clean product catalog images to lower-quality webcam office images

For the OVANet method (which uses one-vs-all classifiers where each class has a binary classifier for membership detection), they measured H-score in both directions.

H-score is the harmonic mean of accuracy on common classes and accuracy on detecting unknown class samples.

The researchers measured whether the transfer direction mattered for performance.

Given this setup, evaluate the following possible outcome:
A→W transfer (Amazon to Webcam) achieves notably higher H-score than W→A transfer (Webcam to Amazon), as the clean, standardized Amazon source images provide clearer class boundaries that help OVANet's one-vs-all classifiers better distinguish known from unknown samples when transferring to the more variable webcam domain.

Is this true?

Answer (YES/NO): YES